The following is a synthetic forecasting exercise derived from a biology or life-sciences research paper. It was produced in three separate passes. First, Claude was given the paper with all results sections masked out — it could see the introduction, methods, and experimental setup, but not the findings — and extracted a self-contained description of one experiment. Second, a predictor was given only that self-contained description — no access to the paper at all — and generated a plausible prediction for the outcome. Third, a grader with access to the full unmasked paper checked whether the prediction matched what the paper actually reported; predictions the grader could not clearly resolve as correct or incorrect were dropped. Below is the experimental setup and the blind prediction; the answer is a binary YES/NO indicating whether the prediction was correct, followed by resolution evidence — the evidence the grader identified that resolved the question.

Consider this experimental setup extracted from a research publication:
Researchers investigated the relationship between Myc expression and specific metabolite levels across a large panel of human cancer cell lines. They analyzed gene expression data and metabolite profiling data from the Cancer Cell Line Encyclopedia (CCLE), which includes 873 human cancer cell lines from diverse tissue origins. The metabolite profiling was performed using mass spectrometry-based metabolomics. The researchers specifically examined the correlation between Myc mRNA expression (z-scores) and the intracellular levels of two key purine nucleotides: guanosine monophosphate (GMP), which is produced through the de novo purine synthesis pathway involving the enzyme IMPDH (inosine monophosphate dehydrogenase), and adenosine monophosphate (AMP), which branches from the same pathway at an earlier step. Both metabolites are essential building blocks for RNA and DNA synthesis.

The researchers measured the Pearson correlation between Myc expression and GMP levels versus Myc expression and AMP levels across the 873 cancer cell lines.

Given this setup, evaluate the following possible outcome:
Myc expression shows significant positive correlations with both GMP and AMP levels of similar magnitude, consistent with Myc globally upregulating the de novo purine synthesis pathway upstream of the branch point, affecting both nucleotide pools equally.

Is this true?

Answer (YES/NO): NO